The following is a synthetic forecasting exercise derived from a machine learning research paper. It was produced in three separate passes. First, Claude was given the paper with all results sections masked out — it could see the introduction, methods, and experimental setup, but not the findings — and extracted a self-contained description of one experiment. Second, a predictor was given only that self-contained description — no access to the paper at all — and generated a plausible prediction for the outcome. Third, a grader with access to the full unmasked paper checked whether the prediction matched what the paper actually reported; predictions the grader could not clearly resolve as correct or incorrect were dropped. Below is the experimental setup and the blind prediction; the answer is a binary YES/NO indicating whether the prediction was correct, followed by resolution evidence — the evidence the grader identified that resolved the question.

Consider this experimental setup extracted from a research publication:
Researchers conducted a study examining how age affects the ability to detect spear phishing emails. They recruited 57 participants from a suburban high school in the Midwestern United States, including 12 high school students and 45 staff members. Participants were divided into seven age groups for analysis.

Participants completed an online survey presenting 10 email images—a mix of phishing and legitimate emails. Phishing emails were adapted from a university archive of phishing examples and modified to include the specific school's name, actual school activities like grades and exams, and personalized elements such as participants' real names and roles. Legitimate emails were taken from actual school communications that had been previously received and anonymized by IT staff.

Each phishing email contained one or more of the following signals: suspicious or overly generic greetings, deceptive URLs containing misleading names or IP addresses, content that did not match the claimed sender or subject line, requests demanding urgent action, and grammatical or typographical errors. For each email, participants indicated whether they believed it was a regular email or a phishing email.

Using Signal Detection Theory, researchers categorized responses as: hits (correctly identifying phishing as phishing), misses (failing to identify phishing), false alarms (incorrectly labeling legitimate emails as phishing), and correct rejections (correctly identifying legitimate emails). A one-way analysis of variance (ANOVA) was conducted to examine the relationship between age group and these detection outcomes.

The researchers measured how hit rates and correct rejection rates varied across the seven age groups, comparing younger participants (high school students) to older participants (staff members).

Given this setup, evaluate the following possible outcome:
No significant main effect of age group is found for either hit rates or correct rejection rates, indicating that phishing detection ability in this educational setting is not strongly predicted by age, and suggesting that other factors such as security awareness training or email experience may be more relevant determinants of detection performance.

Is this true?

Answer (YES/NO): NO